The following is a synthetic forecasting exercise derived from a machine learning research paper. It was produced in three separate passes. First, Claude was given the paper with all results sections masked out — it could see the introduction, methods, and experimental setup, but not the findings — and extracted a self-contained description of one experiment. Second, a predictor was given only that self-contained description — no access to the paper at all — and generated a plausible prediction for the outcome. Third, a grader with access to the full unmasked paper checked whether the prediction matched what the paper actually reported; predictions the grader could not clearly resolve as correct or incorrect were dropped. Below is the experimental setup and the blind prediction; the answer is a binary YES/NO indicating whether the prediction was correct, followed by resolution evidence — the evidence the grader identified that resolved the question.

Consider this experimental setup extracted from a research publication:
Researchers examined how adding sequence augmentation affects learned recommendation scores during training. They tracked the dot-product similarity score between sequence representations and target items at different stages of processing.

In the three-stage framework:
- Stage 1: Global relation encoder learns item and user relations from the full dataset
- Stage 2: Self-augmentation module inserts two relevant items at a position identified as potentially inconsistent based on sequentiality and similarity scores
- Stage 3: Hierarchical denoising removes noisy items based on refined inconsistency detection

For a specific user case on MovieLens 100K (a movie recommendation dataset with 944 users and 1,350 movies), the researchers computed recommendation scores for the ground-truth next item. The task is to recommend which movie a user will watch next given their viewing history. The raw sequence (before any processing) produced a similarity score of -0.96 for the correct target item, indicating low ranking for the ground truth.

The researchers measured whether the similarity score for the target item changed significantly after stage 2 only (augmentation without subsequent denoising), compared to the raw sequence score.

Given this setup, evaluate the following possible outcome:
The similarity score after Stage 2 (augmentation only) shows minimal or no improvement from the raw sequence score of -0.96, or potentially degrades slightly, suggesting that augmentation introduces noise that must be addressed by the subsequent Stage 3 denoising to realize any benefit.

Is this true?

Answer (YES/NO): YES